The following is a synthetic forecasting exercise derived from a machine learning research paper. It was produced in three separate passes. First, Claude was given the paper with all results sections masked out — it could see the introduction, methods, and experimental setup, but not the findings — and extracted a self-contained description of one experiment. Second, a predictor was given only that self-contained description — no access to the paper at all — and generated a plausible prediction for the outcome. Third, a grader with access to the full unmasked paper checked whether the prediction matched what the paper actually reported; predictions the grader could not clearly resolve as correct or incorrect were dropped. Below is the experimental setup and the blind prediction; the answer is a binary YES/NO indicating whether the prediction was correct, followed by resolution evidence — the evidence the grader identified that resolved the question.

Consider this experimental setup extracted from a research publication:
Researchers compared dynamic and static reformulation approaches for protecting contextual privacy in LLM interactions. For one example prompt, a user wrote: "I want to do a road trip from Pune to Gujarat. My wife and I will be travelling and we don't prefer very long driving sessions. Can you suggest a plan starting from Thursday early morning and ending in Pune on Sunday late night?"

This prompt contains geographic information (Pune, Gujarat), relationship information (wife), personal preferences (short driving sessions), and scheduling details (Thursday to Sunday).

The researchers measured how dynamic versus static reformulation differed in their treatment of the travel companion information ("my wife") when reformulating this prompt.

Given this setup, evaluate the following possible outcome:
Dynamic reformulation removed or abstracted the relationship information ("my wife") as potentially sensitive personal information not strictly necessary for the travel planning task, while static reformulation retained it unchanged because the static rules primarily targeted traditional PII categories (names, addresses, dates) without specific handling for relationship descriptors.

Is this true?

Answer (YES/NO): NO